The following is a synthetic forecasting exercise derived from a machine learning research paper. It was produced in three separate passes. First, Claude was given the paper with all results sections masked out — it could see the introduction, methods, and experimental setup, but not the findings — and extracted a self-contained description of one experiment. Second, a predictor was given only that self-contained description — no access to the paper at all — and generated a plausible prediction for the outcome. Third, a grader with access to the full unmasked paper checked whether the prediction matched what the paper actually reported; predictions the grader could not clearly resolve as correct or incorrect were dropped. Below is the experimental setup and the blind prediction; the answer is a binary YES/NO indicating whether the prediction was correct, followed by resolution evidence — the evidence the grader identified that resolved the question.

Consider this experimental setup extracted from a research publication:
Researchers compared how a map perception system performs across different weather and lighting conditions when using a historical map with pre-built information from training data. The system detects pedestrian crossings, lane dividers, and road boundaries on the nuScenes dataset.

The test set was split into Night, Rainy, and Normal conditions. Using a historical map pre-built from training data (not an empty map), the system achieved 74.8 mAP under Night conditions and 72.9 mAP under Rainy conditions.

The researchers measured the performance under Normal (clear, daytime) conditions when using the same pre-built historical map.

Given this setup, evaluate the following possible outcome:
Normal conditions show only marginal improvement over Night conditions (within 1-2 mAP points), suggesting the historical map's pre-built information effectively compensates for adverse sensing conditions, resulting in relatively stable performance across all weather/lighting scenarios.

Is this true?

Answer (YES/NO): NO